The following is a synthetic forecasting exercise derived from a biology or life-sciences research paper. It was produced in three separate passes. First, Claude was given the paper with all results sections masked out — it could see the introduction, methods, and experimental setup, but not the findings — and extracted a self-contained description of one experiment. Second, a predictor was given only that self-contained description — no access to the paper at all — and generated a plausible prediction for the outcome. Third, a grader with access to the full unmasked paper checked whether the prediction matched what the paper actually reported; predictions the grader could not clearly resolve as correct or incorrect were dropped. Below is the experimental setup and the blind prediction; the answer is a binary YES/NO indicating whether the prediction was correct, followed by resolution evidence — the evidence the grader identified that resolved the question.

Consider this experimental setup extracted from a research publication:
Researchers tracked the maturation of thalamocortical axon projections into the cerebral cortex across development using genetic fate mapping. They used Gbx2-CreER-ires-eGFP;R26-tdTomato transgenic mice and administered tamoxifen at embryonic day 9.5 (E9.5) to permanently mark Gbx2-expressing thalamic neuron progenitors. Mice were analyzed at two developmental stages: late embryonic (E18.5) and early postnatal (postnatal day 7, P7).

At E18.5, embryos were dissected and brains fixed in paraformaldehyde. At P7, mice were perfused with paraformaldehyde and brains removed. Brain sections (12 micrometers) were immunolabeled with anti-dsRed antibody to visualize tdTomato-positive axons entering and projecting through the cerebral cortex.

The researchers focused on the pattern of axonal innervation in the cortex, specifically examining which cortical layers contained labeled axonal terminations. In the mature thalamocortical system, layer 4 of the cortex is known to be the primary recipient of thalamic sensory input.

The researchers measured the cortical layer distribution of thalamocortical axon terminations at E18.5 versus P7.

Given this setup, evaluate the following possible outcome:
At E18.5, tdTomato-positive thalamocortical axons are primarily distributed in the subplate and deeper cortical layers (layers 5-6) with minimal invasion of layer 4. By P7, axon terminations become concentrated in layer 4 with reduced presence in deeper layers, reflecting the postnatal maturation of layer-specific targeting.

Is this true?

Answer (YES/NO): NO